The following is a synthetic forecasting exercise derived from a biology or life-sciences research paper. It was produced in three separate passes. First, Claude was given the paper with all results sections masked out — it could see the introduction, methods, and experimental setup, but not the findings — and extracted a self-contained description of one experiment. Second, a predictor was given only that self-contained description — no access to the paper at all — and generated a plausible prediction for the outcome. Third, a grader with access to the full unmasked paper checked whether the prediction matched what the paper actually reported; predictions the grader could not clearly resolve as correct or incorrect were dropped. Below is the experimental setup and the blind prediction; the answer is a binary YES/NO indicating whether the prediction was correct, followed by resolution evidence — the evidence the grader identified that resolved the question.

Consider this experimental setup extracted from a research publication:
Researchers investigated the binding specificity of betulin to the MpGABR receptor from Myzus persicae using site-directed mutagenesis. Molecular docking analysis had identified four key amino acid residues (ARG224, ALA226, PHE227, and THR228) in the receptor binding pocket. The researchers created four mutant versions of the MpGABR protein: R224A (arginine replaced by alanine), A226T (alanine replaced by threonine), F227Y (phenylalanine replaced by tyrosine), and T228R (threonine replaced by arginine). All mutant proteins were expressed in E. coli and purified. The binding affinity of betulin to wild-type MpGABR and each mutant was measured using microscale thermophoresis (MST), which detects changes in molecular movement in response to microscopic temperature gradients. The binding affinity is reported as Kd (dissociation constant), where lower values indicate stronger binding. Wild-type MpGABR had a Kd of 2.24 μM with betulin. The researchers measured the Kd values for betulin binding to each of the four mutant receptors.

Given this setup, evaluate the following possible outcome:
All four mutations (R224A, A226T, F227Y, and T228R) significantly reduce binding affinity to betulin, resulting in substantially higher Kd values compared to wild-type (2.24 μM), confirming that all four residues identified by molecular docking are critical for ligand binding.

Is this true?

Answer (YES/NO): NO